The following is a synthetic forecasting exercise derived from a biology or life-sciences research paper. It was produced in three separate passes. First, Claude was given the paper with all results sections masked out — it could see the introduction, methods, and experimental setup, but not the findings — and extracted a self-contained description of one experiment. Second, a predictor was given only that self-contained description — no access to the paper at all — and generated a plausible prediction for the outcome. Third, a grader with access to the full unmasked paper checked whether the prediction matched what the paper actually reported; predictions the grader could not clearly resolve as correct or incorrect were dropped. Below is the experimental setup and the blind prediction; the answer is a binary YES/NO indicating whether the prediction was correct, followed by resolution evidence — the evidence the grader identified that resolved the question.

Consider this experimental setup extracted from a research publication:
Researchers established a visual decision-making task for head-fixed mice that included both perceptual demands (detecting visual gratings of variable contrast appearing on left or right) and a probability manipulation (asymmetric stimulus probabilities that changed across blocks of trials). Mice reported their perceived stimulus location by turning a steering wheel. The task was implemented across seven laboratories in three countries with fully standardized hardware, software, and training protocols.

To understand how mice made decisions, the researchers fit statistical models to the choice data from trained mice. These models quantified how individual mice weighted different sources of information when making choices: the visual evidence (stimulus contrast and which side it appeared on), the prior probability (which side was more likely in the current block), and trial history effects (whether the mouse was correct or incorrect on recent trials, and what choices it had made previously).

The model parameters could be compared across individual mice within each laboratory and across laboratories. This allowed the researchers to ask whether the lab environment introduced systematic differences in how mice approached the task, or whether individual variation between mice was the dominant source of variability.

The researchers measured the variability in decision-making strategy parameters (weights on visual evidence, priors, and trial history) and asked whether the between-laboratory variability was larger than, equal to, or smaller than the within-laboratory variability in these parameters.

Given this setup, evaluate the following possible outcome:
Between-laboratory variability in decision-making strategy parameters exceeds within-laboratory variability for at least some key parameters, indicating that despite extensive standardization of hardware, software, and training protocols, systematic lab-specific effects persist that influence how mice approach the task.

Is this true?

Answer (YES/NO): NO